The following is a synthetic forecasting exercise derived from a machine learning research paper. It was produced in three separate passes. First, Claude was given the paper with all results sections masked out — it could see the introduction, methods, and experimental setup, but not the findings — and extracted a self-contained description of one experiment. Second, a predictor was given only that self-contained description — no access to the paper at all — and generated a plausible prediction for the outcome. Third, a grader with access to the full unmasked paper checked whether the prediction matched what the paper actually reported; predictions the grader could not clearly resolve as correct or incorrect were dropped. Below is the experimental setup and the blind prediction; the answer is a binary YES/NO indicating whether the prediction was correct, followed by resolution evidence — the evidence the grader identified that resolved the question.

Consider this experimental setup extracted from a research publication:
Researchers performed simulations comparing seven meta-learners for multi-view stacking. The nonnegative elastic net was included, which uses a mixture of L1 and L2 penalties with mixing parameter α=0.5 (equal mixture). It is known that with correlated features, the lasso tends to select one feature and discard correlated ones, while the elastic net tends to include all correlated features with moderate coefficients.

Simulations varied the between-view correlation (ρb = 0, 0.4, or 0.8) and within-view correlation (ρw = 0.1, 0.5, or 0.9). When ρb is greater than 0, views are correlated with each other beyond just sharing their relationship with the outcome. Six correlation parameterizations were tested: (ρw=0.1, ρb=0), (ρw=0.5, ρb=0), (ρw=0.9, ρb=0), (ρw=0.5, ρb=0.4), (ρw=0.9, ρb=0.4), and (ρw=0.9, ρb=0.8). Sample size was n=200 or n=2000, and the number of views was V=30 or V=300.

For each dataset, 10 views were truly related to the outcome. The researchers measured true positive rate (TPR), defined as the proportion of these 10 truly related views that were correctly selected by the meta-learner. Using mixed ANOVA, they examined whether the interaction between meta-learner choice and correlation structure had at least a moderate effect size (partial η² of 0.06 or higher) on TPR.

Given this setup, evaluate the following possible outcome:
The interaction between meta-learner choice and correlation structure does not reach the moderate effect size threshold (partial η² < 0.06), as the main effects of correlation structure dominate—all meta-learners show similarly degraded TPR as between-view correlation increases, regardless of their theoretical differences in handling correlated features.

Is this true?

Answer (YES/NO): NO